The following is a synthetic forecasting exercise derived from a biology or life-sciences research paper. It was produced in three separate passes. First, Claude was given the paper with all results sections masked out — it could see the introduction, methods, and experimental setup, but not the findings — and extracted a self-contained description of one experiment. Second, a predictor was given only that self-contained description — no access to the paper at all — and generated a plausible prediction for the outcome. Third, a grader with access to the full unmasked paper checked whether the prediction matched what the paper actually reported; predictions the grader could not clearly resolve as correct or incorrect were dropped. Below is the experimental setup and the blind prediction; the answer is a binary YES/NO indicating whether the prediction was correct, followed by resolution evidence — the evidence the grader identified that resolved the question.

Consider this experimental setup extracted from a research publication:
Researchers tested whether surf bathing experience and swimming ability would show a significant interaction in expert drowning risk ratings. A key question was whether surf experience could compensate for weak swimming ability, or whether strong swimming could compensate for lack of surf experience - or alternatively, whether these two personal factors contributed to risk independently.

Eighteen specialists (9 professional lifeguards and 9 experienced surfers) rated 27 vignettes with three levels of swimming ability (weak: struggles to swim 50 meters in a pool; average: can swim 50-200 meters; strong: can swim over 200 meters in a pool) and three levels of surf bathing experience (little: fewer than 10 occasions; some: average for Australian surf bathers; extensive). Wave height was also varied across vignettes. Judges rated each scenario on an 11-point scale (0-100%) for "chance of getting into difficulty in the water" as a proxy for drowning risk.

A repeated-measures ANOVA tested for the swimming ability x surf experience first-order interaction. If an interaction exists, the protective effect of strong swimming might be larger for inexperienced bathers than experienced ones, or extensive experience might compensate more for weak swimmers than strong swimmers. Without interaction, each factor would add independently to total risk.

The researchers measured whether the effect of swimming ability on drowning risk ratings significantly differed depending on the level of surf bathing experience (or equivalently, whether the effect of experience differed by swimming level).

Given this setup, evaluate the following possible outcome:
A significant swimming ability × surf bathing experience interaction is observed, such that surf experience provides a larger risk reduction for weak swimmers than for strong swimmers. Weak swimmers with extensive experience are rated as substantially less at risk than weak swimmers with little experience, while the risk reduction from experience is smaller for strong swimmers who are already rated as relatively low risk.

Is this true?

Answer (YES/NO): NO